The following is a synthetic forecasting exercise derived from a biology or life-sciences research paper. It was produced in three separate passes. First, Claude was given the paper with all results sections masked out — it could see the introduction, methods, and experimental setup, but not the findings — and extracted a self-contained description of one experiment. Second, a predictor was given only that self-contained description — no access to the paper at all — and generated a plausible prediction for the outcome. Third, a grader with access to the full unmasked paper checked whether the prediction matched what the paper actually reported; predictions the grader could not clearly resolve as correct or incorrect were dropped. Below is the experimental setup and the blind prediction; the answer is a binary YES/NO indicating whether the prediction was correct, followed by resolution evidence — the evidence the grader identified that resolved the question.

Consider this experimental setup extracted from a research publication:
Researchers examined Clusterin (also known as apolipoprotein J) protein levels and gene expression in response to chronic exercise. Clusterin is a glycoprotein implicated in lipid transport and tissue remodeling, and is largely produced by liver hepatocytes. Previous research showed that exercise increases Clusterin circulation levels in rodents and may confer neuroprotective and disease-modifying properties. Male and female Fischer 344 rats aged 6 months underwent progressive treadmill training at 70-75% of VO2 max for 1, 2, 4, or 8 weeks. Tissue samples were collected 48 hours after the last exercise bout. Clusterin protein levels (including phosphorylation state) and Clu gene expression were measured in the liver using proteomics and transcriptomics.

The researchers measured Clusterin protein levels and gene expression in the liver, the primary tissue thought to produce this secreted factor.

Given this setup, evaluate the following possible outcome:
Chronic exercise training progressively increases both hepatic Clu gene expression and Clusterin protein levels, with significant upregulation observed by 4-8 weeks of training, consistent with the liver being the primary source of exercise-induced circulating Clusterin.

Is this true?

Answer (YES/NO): NO